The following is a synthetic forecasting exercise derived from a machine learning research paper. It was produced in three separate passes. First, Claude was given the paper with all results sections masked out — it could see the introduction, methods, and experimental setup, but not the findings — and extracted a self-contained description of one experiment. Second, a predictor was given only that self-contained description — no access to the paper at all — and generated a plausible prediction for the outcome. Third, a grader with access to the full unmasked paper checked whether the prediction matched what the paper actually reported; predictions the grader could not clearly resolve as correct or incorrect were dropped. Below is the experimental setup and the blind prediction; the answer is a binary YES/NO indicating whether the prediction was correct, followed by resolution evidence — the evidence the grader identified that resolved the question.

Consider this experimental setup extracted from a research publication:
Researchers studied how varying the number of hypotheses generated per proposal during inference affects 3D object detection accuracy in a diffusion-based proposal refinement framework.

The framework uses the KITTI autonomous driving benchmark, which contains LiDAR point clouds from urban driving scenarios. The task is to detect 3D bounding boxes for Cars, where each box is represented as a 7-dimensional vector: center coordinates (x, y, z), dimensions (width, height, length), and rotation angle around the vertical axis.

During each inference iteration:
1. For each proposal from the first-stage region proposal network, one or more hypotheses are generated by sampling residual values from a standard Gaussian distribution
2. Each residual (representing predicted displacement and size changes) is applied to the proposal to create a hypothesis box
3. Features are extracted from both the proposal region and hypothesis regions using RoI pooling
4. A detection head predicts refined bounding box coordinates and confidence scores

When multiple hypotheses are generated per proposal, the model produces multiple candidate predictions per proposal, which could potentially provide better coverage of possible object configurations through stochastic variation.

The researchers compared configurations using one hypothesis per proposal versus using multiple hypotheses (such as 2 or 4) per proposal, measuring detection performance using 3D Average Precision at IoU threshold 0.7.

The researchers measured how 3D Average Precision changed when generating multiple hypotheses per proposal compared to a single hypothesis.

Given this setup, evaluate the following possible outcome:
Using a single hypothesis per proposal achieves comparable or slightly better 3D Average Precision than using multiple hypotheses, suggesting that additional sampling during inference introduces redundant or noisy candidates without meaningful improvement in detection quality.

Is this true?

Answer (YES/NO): NO